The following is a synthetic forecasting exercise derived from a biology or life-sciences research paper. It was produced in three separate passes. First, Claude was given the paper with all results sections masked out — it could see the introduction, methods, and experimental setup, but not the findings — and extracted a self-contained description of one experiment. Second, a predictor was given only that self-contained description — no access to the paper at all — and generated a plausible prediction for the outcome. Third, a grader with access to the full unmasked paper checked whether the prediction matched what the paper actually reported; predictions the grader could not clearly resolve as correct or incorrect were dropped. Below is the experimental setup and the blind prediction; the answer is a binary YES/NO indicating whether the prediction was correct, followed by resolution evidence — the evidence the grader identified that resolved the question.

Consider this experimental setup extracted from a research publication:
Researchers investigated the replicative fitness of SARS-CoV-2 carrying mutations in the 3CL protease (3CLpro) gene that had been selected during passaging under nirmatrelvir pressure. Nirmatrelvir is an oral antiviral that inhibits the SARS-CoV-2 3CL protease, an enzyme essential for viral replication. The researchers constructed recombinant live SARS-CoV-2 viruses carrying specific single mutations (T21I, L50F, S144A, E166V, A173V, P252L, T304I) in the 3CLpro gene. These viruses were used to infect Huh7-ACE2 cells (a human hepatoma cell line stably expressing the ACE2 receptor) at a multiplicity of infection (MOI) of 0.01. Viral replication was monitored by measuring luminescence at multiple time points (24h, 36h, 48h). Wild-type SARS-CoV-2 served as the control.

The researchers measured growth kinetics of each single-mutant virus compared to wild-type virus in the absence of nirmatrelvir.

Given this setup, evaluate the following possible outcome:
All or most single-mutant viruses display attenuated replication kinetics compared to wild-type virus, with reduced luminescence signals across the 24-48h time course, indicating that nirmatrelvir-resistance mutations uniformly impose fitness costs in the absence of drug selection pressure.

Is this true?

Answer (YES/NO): NO